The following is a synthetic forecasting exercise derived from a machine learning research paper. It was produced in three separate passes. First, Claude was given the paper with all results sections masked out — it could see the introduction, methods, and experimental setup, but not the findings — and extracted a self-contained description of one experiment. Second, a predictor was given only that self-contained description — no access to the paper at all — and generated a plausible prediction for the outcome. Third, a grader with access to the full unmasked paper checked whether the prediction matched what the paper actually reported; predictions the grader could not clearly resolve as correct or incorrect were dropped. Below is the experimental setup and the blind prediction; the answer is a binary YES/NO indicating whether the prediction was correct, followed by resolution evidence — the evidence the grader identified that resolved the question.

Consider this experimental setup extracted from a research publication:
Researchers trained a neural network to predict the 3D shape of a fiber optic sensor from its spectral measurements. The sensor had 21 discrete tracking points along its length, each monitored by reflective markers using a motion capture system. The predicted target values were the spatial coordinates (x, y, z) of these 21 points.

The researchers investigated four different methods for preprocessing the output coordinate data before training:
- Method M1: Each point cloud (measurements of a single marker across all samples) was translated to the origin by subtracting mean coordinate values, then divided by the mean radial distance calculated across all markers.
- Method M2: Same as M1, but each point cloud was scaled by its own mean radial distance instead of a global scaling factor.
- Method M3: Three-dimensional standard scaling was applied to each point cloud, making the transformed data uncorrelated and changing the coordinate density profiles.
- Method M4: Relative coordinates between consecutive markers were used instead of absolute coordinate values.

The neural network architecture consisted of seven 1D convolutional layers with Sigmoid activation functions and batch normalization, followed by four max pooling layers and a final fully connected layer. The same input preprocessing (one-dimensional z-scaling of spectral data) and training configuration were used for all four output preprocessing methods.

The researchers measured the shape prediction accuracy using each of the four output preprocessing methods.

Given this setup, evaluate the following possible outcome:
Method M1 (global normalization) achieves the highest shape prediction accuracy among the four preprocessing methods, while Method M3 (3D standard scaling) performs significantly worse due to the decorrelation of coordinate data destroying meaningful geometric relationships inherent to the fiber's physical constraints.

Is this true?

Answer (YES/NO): NO